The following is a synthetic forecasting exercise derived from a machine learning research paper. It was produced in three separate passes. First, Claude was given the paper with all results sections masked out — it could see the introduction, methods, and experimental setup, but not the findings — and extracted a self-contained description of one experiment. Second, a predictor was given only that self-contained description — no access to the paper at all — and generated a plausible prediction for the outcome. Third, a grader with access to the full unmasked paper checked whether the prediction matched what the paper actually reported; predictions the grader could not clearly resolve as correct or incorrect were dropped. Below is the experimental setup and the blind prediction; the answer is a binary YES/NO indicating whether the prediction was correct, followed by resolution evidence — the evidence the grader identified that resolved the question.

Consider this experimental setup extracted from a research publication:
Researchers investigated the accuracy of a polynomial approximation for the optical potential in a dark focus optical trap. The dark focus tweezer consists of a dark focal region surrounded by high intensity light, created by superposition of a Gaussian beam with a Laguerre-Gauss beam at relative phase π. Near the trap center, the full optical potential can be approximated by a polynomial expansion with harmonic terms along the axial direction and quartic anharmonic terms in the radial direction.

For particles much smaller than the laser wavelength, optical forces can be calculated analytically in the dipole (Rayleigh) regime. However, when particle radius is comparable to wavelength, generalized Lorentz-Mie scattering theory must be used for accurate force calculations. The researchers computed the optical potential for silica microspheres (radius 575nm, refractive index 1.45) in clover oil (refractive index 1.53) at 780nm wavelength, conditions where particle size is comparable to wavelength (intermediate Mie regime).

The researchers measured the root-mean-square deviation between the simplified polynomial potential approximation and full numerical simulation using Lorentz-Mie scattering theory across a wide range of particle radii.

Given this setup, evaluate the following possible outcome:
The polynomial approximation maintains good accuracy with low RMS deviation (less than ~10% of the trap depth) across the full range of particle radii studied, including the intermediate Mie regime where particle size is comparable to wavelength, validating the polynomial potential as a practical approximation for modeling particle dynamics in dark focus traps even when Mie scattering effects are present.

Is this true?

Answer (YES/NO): YES